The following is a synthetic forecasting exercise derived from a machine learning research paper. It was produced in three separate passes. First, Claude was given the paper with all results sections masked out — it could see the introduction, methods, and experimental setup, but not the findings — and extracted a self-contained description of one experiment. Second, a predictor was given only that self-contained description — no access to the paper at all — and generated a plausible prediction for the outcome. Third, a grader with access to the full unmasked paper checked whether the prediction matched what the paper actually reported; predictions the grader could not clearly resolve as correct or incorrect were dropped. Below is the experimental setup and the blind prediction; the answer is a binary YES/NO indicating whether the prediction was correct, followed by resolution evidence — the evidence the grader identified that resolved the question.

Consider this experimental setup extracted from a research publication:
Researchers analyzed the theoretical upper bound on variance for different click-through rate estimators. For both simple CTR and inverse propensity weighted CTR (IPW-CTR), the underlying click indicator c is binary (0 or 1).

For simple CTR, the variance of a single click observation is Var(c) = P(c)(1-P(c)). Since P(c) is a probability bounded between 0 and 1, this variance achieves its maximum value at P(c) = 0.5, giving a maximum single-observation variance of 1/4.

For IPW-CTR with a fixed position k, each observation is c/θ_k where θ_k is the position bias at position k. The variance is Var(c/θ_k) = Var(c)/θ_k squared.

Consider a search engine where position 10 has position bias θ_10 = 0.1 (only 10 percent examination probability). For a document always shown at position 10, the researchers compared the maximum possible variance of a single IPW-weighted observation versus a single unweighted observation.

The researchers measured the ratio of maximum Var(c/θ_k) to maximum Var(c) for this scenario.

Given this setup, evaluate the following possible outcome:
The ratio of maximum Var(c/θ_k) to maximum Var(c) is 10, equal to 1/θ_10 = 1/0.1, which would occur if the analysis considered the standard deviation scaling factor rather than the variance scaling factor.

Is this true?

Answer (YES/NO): NO